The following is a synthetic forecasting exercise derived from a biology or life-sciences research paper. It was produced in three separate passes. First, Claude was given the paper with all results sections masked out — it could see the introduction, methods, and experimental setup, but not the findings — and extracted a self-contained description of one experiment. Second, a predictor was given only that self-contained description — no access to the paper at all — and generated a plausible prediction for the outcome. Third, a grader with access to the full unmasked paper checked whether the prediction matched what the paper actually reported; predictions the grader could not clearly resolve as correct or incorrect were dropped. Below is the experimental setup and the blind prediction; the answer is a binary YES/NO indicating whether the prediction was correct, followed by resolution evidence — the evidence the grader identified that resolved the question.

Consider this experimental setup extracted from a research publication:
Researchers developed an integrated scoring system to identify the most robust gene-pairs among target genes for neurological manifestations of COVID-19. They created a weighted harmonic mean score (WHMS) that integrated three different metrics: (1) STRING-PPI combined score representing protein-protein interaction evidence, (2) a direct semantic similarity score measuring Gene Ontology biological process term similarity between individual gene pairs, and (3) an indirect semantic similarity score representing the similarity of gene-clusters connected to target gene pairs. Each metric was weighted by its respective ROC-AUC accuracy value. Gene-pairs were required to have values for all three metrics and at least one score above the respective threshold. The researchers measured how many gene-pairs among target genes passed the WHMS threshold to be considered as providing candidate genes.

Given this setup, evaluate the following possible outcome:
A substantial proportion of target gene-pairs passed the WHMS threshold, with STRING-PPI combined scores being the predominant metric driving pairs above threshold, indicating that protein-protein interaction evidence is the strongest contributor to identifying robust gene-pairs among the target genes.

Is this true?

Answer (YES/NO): NO